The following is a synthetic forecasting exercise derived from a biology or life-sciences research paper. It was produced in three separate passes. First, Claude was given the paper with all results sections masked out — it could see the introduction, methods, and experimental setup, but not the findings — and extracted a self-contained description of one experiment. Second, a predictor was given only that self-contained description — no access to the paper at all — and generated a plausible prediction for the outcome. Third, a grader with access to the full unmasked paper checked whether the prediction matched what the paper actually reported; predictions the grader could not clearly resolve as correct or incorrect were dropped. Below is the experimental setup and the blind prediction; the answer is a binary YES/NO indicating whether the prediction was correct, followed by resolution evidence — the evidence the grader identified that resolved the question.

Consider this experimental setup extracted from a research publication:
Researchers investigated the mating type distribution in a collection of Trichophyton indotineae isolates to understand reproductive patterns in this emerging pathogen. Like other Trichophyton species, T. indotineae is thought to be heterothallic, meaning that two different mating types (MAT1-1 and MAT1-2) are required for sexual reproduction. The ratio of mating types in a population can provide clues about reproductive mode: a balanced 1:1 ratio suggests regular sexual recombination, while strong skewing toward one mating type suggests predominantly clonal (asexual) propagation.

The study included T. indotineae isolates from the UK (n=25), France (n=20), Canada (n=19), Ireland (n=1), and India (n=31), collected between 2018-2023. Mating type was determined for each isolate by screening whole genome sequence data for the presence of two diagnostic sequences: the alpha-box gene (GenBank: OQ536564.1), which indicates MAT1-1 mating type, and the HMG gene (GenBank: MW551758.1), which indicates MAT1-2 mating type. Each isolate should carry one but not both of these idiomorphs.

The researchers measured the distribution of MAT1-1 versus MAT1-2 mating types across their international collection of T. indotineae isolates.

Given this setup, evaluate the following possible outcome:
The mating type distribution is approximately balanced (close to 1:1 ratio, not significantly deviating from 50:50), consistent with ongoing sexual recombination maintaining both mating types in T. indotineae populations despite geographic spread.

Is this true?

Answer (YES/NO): NO